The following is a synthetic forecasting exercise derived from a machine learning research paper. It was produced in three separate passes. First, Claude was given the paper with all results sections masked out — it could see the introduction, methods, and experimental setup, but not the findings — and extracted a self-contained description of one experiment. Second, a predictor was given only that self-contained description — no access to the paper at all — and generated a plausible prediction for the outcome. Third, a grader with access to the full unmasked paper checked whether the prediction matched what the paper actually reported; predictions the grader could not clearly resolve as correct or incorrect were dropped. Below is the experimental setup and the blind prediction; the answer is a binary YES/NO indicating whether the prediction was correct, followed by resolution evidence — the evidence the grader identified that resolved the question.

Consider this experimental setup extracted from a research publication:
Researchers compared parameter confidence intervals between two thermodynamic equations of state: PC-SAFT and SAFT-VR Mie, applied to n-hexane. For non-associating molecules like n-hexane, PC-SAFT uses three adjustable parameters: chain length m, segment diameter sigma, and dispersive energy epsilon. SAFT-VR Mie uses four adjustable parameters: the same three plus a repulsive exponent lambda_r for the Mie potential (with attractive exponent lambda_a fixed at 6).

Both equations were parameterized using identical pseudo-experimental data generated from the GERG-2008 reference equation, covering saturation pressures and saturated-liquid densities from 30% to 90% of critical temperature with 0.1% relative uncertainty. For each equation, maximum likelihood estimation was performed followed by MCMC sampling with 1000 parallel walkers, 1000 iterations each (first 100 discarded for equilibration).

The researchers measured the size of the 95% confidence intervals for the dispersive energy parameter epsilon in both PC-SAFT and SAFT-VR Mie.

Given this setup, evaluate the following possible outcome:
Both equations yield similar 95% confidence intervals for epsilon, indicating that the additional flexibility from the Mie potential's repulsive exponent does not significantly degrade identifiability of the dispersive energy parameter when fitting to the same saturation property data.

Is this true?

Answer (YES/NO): NO